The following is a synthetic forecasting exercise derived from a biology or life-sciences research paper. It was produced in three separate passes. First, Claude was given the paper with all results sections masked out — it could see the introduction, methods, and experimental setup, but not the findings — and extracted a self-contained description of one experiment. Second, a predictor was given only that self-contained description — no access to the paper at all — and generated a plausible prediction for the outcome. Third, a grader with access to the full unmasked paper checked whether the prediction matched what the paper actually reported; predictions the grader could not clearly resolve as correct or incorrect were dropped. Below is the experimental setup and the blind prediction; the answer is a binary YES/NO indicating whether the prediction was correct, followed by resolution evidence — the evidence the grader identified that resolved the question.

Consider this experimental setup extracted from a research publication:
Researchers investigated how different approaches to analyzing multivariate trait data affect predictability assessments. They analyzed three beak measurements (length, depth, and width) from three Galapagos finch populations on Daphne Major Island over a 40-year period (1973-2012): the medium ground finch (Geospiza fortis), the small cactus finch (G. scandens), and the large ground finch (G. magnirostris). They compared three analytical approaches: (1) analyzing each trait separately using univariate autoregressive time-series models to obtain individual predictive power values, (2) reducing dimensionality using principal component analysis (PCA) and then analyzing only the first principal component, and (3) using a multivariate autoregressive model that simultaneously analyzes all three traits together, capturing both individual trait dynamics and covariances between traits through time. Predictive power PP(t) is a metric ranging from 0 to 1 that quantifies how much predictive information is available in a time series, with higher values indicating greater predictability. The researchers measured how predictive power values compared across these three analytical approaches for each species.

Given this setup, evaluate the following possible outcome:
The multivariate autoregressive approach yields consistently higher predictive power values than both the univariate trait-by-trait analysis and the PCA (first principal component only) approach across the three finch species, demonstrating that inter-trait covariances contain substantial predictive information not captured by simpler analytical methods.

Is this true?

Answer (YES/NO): NO